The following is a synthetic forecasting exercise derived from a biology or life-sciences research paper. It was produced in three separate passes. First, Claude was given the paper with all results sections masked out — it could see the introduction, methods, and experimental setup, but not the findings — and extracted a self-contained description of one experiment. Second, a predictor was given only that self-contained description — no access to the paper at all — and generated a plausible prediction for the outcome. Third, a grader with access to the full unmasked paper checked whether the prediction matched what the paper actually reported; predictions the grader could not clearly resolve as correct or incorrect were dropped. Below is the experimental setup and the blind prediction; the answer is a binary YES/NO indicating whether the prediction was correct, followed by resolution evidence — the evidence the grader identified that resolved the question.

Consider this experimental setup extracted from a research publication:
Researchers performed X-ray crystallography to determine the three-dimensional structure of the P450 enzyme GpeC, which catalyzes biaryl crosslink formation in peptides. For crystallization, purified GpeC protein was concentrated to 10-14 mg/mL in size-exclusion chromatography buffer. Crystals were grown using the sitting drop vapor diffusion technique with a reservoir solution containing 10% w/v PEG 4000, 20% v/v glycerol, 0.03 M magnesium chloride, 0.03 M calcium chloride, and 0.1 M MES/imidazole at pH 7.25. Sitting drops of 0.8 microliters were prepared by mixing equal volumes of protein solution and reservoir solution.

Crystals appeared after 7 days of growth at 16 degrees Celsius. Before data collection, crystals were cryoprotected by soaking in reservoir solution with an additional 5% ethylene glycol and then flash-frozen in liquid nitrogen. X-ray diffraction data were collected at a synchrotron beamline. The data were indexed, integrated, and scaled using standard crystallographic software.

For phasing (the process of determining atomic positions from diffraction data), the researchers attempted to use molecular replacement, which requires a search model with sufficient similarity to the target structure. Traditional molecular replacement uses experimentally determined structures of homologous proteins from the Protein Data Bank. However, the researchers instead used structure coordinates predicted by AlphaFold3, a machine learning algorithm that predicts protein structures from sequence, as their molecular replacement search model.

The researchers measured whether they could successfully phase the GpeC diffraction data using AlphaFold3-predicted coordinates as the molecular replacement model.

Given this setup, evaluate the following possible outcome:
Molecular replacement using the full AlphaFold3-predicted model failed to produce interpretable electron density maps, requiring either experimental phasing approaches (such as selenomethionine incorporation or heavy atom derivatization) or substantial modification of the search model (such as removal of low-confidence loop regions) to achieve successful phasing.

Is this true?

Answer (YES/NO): NO